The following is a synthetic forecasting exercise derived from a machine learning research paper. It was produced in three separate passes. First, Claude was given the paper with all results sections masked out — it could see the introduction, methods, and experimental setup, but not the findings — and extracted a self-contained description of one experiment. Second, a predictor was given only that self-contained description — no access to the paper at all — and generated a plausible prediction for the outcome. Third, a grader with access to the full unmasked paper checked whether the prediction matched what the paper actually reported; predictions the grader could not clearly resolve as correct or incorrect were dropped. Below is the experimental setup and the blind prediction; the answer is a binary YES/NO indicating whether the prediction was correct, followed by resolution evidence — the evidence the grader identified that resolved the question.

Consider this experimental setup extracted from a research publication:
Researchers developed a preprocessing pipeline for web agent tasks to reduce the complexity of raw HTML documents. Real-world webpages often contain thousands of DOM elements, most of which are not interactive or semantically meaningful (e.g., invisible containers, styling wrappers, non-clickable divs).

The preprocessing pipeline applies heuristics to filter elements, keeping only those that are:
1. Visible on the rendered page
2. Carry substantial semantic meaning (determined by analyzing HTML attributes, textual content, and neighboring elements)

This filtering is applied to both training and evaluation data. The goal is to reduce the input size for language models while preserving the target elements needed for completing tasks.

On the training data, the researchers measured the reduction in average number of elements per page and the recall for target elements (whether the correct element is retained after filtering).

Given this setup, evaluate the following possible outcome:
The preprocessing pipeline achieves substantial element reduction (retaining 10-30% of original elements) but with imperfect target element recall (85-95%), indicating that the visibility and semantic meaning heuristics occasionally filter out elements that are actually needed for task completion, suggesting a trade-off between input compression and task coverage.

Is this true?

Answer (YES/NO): NO